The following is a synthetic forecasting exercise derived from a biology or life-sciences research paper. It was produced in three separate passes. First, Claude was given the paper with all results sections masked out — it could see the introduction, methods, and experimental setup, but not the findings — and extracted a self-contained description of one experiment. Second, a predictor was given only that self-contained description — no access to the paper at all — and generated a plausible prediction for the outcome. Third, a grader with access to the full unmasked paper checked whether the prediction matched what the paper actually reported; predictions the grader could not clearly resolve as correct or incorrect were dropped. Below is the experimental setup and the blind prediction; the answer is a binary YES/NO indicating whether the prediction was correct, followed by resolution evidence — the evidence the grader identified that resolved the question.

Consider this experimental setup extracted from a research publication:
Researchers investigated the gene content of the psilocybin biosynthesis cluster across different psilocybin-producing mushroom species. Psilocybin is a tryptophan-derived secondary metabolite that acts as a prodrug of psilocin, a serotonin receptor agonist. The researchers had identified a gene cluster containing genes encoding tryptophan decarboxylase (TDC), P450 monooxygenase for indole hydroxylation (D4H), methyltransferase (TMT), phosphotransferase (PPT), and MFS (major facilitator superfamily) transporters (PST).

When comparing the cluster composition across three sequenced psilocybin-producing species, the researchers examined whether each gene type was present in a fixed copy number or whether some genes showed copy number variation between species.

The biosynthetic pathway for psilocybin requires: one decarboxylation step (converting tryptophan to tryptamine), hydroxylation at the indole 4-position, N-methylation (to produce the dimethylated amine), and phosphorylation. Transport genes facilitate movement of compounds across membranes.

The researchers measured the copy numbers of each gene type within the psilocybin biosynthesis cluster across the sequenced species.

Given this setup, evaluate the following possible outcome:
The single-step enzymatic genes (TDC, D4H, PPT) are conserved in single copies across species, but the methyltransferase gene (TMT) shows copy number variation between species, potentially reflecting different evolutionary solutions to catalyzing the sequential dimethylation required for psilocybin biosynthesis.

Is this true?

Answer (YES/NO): NO